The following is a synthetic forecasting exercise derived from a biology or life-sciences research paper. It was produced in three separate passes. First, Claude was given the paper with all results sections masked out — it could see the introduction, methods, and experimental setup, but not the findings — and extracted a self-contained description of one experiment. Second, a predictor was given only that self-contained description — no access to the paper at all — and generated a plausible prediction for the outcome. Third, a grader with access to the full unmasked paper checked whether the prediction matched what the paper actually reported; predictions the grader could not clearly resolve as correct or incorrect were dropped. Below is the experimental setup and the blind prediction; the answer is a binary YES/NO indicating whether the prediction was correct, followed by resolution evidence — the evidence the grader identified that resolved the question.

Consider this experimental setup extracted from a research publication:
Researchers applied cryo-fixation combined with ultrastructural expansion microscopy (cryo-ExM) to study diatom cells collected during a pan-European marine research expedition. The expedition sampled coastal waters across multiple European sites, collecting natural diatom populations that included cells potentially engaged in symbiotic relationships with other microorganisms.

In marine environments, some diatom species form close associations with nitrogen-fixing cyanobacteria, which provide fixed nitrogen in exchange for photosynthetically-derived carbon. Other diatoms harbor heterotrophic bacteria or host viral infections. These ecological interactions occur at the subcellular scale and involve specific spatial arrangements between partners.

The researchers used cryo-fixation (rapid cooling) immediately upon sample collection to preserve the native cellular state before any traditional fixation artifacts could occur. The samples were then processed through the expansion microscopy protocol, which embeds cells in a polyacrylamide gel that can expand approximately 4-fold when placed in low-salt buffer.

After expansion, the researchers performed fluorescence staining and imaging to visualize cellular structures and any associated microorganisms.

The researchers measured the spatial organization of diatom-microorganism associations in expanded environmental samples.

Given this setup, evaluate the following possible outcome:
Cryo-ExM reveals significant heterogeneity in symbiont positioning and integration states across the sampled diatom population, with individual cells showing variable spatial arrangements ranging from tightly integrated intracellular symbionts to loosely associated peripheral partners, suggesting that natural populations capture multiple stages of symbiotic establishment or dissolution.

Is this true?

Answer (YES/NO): NO